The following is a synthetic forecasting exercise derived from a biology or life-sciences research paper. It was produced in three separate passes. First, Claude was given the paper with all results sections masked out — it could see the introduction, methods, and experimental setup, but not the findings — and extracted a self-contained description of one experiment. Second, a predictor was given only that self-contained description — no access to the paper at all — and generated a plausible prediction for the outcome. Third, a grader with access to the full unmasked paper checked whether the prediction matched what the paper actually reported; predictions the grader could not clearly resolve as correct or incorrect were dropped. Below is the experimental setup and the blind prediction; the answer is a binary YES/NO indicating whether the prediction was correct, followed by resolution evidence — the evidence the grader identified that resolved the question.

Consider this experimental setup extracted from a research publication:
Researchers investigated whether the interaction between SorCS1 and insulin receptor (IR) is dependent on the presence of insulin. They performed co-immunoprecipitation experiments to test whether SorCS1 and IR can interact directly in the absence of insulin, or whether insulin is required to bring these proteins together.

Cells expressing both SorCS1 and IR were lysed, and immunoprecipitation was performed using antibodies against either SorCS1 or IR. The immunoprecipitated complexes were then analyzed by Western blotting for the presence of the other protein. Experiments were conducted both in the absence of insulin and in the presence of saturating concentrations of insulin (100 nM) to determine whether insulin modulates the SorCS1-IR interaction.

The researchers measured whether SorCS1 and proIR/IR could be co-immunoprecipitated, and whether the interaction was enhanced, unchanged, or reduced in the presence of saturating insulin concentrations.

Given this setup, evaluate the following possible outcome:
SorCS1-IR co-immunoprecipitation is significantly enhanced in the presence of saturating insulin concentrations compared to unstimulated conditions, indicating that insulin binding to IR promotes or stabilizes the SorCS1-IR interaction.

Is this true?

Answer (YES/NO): NO